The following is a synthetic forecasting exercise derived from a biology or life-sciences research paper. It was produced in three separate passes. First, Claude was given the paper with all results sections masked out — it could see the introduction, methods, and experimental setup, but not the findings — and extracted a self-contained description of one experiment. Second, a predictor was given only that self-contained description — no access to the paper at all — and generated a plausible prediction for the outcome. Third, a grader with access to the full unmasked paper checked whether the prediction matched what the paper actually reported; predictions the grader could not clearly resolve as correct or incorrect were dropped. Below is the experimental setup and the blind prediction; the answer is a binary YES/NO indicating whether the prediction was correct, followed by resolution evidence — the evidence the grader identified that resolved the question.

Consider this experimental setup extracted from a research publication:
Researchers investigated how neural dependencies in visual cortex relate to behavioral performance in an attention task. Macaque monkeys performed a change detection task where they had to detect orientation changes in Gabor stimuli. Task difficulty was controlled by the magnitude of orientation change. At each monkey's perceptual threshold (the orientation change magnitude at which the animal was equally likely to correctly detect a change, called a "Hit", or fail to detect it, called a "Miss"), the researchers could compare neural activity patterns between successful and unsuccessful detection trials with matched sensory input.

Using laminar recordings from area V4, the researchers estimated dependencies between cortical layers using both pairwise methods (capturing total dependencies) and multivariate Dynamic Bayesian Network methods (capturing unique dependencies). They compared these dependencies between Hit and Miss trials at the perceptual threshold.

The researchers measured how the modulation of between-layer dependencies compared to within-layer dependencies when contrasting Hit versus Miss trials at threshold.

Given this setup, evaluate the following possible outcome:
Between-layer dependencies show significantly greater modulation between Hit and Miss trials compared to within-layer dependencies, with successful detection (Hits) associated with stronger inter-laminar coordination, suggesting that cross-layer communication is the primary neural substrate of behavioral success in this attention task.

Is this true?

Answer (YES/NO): NO